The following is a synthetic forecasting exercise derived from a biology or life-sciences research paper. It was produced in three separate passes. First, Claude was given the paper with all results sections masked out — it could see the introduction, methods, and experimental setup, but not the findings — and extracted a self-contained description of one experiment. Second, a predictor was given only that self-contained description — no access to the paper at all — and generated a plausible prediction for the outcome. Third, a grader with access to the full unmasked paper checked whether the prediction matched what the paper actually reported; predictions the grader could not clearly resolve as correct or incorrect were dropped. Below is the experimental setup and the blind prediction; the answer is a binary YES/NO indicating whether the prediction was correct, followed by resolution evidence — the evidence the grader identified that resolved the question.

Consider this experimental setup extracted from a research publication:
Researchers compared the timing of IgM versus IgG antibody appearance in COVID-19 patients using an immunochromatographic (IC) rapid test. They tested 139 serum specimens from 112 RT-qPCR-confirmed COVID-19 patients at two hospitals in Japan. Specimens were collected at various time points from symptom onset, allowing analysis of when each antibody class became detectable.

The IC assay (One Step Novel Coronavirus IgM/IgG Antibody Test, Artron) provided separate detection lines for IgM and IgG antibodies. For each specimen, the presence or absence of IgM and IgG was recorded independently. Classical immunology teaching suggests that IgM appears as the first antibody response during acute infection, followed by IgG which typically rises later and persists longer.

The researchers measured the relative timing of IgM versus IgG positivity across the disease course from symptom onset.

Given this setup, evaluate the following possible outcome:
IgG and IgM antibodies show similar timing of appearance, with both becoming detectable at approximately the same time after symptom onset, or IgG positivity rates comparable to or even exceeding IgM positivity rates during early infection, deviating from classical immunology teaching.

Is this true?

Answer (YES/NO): NO